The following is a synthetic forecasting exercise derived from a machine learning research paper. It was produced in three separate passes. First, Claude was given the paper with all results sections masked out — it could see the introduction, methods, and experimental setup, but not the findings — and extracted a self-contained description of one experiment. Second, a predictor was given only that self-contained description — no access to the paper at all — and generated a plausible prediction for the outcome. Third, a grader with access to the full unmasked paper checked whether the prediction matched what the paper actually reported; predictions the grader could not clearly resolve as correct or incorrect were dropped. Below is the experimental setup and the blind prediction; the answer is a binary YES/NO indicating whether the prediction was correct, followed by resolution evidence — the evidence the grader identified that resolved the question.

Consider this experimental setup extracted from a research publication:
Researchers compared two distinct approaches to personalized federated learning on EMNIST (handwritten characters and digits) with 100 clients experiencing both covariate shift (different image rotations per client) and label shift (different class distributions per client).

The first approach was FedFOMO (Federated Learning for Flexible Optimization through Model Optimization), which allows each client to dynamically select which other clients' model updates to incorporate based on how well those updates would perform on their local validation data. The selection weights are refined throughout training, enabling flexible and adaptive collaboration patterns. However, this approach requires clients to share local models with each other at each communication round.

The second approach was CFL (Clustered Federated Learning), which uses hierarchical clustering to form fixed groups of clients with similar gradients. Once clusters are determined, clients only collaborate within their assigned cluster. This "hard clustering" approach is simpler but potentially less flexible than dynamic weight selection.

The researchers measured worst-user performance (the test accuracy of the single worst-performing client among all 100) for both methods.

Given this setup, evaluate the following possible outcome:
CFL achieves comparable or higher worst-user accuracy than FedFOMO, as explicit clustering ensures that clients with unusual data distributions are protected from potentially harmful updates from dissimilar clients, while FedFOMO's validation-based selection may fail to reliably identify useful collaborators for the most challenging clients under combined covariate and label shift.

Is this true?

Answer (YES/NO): YES